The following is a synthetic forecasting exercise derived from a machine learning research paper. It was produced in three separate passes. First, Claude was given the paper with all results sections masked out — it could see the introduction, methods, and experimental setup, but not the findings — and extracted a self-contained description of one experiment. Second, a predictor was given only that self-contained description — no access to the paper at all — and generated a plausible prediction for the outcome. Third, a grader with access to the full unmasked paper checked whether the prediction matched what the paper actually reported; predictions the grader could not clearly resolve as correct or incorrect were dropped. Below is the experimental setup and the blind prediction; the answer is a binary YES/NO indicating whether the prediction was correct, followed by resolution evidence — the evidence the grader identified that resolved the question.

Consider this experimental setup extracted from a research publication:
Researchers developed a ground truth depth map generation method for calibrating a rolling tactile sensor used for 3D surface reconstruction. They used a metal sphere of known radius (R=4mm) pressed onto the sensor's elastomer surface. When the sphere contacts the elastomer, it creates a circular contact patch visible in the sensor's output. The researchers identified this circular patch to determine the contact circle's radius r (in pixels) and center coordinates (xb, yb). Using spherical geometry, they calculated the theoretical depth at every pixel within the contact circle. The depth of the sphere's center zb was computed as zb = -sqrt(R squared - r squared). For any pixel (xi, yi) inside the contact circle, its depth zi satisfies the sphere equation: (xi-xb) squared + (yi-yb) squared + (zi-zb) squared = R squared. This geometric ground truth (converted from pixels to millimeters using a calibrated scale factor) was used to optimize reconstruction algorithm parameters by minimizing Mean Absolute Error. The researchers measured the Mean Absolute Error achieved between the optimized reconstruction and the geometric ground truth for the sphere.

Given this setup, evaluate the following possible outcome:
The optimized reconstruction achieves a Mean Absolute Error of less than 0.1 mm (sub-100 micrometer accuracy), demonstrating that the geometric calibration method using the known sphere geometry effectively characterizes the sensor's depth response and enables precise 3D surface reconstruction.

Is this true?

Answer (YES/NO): YES